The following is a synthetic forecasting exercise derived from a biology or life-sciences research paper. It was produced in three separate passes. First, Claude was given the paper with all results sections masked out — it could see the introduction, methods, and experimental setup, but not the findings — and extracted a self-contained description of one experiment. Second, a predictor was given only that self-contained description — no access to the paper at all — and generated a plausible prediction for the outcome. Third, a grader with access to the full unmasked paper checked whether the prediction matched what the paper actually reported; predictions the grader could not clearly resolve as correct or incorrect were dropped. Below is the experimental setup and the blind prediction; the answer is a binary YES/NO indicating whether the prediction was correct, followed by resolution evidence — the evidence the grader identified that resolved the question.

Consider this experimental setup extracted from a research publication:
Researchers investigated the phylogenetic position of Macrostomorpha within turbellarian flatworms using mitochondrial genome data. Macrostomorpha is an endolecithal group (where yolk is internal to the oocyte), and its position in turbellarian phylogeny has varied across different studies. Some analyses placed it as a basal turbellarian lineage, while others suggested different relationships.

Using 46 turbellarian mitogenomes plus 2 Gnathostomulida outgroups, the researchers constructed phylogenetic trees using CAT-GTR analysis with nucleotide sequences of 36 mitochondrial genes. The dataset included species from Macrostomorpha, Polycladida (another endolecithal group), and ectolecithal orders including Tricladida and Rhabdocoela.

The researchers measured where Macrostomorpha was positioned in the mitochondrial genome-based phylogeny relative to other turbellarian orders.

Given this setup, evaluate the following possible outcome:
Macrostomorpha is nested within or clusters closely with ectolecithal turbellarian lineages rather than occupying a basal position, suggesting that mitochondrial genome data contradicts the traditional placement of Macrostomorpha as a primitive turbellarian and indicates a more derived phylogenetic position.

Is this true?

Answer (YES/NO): NO